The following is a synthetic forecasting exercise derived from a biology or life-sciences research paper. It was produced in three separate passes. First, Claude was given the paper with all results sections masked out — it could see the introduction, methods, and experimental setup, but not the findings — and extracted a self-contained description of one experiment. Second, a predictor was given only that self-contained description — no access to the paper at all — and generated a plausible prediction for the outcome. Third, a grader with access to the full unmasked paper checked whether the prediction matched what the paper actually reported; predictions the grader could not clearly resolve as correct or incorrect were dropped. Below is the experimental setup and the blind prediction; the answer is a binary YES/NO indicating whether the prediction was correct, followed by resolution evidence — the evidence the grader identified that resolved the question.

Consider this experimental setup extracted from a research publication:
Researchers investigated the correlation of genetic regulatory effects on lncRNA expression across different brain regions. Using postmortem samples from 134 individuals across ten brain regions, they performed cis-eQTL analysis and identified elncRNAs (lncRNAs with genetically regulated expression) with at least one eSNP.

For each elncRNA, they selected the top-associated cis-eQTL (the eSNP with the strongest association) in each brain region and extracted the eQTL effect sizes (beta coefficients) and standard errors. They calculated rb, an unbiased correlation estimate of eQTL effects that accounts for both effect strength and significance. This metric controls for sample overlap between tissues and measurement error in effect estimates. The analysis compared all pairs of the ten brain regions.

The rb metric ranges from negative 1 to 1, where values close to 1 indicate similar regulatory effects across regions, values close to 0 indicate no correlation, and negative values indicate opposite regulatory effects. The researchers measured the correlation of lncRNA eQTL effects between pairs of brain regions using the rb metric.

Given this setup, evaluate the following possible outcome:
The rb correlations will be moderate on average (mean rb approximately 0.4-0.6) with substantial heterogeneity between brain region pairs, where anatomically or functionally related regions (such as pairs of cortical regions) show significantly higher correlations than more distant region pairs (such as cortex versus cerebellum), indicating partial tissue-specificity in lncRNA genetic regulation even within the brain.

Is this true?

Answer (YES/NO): YES